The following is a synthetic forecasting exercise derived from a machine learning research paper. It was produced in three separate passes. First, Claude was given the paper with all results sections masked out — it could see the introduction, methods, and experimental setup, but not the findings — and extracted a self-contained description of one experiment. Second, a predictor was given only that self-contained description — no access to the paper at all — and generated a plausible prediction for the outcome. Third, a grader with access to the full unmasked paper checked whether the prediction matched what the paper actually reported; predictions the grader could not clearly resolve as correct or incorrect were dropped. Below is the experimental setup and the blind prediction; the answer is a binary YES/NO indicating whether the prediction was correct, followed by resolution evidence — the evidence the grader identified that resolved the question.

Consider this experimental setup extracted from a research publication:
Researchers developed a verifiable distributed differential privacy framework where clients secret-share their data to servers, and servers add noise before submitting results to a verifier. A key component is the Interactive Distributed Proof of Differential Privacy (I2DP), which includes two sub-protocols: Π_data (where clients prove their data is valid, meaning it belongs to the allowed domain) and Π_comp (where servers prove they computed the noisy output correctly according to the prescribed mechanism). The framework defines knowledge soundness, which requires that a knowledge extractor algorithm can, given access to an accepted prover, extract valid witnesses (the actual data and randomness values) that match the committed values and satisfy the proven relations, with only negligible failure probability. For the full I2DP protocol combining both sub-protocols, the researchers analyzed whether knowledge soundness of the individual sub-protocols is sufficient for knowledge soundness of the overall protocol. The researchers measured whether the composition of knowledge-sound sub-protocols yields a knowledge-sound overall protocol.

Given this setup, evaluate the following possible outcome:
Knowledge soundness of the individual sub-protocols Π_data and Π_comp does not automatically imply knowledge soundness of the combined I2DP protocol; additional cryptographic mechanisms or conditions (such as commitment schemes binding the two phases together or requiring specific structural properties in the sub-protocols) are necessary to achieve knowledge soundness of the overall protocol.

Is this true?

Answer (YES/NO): NO